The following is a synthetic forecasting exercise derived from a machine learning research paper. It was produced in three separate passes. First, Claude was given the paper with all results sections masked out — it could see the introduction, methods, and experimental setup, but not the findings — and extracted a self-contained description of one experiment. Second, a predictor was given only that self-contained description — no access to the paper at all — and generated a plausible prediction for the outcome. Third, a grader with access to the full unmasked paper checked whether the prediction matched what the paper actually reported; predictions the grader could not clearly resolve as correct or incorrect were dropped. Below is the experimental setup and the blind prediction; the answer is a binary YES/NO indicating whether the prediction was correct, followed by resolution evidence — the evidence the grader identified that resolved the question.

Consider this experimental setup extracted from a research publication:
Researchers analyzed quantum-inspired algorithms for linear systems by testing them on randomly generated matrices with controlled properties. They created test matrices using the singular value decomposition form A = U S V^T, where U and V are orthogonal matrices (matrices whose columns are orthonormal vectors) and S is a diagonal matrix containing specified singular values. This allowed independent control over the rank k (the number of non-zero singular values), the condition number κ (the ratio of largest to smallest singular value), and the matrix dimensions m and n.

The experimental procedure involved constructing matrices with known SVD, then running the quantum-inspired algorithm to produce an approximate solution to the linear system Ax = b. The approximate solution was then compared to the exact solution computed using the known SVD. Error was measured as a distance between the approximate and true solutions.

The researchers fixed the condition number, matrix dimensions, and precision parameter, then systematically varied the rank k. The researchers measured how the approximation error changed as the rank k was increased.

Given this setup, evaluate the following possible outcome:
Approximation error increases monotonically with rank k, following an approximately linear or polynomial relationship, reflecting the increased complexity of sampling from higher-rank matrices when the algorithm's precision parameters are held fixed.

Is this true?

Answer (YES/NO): YES